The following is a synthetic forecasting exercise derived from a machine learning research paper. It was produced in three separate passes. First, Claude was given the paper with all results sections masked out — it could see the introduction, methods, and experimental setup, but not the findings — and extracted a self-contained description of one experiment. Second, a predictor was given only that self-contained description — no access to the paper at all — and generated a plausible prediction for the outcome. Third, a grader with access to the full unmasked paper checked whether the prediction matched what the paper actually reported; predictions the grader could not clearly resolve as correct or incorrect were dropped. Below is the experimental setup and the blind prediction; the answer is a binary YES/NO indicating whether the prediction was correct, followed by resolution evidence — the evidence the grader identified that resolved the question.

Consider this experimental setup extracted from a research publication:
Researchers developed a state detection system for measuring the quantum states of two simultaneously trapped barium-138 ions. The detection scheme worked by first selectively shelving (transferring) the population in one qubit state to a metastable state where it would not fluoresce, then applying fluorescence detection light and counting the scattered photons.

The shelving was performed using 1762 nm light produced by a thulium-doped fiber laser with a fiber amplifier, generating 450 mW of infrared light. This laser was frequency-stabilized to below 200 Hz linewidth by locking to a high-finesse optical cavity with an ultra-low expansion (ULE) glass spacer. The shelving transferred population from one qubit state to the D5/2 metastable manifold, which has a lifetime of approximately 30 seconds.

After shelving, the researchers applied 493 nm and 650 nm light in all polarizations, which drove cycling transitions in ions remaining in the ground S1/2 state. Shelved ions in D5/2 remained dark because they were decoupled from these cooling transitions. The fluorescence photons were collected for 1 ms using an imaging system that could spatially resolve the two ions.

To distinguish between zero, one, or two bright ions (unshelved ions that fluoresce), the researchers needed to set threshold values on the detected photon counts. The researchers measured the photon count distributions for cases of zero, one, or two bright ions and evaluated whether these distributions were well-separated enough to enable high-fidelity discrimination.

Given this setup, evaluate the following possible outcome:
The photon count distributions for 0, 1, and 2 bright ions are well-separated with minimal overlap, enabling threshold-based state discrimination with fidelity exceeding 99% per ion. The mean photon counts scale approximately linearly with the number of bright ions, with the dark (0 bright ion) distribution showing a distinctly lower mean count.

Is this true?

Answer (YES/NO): NO